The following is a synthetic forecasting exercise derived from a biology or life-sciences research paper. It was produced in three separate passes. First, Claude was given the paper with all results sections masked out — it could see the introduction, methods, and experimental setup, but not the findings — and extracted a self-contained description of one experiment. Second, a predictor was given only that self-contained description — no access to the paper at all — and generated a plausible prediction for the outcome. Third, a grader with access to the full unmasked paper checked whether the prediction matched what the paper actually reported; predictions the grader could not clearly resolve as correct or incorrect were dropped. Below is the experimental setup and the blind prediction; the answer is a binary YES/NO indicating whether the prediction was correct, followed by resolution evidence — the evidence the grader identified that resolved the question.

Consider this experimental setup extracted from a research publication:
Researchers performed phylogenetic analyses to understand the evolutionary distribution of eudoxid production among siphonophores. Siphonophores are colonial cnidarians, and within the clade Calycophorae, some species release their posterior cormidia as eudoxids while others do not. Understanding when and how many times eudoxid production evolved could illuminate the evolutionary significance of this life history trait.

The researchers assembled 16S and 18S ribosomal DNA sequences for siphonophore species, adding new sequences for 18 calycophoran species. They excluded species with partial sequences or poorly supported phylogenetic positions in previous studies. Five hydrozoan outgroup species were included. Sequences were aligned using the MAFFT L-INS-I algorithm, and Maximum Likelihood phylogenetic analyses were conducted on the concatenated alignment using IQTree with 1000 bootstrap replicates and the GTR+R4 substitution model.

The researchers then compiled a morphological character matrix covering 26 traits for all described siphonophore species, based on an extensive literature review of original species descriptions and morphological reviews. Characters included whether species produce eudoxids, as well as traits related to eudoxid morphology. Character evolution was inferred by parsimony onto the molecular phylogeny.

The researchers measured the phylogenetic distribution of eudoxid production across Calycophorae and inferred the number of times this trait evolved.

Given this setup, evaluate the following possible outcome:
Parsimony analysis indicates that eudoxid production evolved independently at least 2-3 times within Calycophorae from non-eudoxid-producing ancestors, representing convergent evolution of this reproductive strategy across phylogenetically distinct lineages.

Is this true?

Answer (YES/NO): NO